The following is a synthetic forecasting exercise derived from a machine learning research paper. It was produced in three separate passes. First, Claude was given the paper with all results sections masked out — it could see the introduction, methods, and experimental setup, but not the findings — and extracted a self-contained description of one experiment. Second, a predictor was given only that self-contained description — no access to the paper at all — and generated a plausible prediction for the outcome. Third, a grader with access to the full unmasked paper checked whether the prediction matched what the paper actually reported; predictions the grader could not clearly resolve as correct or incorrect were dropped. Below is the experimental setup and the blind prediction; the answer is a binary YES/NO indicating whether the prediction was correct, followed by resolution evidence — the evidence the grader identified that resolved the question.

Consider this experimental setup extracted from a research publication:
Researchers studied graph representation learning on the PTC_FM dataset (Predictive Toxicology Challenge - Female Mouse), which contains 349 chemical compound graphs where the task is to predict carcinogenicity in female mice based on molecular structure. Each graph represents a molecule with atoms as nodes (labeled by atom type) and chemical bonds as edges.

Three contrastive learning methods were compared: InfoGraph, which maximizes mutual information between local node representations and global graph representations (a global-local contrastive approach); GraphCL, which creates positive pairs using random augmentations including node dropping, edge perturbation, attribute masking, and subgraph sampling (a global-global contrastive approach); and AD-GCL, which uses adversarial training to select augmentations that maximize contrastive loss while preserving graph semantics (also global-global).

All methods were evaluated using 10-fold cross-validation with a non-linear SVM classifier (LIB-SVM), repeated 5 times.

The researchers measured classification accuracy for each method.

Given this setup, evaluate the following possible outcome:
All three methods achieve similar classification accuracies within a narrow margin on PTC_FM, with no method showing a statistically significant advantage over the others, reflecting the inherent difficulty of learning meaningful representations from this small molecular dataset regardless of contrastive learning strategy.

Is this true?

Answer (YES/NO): NO